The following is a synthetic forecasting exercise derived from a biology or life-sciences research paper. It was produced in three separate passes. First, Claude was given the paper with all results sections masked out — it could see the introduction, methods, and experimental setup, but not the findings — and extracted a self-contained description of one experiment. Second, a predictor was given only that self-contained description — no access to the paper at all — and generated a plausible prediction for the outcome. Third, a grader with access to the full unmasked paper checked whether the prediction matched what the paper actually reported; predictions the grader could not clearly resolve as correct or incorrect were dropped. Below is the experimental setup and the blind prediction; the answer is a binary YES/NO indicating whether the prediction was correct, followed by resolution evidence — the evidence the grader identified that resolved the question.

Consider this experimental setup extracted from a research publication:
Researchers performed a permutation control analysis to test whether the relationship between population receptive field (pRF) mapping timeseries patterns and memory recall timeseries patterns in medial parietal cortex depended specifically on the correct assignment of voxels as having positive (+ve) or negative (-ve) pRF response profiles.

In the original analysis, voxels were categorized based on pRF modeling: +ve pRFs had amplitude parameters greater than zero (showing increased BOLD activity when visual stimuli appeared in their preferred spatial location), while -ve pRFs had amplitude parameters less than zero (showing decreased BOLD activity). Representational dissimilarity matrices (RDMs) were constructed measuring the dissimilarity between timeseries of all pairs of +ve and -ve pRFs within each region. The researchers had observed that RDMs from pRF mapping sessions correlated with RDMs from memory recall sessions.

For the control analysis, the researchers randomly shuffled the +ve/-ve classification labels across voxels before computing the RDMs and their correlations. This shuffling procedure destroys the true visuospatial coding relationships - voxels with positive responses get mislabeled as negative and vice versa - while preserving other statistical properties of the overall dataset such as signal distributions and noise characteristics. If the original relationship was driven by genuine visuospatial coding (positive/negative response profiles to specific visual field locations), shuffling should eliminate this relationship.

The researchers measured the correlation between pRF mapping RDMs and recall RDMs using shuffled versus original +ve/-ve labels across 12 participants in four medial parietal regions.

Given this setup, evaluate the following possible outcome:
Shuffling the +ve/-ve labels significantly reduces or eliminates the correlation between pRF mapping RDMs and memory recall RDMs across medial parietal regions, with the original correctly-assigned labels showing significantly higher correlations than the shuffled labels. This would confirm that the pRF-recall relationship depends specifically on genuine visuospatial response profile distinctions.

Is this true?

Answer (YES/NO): YES